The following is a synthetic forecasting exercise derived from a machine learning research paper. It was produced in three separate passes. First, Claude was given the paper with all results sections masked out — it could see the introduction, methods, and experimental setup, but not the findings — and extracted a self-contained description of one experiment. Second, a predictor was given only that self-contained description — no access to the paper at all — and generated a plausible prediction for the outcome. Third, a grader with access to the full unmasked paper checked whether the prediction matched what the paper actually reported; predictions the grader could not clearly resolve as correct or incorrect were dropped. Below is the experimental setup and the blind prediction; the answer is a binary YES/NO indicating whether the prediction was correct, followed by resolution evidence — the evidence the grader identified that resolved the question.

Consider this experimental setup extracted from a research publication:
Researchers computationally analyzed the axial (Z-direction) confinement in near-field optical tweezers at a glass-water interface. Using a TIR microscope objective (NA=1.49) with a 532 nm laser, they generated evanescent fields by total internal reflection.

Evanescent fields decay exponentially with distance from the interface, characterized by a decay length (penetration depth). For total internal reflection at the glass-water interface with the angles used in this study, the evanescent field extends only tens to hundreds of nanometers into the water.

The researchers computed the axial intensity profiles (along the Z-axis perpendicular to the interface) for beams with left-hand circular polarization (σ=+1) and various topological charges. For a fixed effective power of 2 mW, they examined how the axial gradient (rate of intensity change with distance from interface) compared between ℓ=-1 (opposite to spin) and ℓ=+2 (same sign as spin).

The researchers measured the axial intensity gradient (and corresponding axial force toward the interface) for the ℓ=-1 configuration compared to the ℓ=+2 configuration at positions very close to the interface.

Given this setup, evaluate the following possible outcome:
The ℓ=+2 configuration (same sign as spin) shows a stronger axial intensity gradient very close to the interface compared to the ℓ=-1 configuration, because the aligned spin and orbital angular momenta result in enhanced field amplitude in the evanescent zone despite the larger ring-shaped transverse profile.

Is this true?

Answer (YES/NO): NO